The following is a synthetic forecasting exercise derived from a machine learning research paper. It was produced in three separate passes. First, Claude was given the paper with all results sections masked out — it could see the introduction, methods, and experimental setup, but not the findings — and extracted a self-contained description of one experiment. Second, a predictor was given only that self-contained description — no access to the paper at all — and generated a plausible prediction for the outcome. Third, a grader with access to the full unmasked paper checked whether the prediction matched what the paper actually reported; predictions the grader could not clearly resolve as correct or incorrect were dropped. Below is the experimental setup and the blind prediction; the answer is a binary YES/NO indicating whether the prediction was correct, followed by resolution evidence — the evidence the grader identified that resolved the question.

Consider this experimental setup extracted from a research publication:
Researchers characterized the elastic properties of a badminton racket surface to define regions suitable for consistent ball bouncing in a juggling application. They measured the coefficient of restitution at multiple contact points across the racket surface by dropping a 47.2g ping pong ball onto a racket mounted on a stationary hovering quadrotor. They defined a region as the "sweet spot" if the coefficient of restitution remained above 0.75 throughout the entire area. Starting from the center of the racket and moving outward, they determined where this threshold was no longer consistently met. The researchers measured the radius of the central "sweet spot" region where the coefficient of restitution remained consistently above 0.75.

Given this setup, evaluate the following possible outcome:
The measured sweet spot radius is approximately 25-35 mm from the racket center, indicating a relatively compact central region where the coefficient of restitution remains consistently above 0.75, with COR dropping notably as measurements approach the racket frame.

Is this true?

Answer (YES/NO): NO